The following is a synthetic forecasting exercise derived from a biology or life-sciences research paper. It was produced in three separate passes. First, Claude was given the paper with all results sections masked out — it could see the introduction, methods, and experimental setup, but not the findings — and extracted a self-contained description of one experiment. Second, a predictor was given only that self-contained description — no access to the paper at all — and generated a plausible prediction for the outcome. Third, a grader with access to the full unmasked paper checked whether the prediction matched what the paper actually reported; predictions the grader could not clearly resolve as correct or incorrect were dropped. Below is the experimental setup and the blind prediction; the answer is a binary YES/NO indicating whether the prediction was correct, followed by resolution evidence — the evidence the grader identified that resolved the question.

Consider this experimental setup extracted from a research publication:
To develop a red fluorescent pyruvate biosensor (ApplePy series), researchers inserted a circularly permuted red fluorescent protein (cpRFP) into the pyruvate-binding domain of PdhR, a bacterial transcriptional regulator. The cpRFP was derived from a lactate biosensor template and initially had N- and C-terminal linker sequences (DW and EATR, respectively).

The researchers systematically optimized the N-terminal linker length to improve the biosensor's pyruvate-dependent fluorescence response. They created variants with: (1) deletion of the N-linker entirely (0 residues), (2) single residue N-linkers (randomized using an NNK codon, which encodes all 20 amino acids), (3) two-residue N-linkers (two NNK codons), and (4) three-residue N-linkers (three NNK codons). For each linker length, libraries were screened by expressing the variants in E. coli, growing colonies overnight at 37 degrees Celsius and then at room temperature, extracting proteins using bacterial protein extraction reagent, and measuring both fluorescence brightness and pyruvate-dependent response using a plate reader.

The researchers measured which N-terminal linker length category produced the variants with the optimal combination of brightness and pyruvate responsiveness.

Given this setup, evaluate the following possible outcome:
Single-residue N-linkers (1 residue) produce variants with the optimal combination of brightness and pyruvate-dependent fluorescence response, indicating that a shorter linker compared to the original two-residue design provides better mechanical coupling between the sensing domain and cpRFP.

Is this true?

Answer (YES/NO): NO